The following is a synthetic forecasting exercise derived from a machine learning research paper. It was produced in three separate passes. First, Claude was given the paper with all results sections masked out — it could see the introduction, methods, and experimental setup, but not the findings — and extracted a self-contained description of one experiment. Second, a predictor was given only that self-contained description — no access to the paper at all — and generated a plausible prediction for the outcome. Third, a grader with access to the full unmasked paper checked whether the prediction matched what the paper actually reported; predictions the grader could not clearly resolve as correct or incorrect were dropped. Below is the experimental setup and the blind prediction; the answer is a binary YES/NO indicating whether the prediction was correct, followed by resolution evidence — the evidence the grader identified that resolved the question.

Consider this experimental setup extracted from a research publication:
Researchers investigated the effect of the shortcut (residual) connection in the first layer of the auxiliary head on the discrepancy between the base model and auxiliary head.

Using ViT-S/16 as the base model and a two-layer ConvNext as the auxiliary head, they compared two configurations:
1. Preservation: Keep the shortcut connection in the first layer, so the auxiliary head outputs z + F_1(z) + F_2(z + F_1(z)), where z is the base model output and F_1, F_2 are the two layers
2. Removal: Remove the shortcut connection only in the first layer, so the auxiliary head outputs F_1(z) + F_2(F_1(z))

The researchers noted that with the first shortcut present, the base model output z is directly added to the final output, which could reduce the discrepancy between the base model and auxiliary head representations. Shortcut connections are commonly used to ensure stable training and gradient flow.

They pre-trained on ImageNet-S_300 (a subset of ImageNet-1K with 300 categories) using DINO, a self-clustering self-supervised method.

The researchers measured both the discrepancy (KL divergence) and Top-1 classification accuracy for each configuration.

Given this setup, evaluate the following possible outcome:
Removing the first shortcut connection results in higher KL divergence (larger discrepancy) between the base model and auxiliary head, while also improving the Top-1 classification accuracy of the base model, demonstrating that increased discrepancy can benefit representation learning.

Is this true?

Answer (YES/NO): YES